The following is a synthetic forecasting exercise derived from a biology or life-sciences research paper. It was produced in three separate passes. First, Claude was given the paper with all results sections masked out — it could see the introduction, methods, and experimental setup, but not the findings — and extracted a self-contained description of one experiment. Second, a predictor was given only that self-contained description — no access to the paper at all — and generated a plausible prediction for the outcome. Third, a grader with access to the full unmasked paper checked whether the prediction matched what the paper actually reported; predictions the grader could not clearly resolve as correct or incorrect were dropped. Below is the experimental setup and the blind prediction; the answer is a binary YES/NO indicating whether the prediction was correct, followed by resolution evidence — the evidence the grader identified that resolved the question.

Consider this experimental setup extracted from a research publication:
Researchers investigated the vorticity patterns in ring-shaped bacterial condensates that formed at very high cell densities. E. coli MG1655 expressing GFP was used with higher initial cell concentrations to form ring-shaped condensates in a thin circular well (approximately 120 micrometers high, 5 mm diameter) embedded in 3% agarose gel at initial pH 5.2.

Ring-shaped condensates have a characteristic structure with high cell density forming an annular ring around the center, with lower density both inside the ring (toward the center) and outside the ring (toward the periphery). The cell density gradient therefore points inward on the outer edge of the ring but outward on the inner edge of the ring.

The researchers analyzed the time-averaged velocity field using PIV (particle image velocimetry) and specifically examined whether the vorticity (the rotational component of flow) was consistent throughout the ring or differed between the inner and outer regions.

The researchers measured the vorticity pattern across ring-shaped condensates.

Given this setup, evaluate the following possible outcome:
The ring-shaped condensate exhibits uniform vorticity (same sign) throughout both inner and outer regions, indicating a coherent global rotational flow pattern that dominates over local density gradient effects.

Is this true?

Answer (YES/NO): NO